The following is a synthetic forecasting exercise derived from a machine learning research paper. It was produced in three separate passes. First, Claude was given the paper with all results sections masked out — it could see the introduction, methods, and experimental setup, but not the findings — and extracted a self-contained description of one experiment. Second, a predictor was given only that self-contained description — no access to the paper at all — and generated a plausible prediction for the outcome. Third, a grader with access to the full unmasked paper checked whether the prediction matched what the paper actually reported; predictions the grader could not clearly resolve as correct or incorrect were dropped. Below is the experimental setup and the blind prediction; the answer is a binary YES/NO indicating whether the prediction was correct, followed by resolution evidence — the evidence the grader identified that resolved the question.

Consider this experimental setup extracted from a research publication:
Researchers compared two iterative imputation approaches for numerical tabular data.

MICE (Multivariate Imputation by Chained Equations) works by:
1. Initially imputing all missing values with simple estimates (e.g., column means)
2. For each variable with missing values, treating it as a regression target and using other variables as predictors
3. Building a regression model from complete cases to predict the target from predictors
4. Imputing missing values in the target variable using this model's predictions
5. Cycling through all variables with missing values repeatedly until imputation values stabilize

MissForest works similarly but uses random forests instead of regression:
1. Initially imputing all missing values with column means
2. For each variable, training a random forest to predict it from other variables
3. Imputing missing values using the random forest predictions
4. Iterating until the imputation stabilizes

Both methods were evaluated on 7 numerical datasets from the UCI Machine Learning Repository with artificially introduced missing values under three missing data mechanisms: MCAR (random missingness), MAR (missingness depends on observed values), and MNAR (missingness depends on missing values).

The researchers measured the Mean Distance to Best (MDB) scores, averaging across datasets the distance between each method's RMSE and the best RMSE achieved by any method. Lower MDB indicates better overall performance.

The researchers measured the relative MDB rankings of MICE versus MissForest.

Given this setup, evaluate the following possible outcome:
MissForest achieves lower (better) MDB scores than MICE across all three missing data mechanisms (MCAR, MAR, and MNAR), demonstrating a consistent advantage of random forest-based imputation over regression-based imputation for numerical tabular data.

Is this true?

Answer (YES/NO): YES